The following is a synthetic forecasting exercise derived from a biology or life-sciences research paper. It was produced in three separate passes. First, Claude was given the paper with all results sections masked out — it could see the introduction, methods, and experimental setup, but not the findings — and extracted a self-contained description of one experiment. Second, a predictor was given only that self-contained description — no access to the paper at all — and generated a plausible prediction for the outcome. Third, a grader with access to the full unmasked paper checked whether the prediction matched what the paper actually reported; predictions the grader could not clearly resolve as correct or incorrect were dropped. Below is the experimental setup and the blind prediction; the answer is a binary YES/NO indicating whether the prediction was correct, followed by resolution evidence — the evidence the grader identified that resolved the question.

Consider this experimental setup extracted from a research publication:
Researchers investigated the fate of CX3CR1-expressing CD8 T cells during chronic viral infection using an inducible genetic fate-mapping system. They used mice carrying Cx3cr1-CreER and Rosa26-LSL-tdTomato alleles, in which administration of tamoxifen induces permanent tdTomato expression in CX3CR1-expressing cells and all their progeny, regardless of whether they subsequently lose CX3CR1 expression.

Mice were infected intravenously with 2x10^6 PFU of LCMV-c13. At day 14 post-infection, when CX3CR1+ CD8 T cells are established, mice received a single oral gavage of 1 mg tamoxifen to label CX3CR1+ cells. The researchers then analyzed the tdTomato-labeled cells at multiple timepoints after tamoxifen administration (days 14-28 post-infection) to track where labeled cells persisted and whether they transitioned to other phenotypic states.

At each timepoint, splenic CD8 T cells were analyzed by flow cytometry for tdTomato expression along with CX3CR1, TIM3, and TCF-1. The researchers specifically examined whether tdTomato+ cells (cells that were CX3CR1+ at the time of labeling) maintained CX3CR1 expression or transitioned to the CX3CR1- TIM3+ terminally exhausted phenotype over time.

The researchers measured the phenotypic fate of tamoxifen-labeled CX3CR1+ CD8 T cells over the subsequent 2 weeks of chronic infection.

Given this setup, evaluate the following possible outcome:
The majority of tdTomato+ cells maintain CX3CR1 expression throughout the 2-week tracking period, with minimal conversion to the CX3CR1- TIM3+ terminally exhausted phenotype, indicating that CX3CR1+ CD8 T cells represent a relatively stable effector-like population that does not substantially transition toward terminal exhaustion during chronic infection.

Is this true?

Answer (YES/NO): NO